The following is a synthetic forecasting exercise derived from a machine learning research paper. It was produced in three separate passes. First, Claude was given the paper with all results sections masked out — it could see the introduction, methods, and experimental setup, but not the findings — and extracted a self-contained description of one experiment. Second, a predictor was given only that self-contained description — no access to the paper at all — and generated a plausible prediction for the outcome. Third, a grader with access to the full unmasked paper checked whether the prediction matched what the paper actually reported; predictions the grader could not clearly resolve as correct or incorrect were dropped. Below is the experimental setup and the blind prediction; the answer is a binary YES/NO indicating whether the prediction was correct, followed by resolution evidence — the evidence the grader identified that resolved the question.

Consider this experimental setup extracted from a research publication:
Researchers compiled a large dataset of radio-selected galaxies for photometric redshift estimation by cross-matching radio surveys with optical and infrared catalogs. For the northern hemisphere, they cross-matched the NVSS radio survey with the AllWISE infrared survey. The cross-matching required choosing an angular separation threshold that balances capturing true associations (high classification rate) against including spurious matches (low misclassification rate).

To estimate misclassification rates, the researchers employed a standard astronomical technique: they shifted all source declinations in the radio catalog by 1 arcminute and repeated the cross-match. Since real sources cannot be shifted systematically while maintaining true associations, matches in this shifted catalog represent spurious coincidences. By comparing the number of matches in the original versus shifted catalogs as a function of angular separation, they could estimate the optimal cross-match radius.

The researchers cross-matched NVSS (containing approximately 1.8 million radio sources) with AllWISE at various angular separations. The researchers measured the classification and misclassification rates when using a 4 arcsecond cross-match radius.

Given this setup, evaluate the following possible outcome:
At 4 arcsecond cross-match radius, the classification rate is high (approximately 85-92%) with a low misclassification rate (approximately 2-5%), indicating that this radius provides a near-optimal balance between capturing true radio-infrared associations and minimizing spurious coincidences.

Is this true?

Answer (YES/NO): NO